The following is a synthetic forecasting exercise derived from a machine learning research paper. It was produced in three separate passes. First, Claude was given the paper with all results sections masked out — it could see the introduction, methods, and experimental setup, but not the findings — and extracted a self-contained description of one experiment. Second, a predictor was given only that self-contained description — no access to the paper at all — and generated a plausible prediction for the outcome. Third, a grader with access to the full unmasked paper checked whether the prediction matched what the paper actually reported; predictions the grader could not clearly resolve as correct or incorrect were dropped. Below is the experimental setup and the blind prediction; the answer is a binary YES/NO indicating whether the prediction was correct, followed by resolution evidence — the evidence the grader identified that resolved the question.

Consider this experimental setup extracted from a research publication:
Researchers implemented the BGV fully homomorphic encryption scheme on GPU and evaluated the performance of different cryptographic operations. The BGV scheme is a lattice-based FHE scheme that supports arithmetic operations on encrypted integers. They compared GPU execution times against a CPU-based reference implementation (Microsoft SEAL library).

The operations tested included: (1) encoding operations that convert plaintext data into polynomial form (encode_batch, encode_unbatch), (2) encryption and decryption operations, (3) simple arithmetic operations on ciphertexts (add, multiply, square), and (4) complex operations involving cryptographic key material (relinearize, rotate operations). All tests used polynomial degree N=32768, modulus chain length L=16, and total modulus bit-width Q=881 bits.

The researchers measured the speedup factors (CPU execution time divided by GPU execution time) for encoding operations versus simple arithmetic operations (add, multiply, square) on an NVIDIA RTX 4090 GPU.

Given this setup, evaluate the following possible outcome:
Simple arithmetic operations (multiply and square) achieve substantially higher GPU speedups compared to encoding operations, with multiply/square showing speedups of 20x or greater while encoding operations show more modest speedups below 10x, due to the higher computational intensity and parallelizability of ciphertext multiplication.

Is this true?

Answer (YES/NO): YES